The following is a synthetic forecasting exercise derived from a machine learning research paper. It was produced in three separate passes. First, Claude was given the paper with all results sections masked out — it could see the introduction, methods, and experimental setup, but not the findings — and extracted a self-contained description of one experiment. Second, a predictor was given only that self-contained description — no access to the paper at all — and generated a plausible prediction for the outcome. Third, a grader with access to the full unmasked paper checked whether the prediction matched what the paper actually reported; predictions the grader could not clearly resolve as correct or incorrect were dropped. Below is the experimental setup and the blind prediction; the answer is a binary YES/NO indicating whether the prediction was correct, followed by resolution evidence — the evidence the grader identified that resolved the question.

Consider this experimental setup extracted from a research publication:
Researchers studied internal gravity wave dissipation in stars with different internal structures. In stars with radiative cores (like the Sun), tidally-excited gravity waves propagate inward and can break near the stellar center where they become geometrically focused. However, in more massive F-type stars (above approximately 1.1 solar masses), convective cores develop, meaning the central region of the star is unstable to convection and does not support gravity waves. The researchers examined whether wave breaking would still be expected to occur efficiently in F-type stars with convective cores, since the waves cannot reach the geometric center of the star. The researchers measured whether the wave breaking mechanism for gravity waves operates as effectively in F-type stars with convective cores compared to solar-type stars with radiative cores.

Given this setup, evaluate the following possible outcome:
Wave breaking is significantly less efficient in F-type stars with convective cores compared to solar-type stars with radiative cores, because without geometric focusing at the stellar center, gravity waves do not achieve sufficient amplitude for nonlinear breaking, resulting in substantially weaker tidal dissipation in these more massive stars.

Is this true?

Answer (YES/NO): YES